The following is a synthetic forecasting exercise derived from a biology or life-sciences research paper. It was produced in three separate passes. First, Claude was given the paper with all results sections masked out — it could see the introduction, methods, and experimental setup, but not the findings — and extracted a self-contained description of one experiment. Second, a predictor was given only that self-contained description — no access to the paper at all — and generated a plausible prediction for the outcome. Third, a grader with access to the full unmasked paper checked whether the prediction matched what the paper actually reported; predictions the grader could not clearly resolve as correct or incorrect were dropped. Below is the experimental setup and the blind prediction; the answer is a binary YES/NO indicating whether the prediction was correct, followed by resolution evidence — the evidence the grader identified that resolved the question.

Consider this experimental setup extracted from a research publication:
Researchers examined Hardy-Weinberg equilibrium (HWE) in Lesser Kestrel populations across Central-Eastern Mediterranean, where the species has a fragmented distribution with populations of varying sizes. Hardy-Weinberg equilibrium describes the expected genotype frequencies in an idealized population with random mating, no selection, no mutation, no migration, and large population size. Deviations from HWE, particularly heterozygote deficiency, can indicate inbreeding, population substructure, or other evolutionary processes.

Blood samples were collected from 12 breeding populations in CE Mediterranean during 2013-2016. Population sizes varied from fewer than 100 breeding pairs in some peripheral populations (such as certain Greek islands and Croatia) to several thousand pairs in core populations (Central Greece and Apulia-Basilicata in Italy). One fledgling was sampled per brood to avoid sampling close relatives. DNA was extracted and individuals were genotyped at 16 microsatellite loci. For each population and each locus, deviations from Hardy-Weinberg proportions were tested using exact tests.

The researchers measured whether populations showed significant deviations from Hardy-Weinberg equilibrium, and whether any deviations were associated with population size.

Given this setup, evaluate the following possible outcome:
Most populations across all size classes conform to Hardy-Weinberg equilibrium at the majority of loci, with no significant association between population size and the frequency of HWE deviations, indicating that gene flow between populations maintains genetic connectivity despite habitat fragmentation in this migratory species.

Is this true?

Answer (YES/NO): NO